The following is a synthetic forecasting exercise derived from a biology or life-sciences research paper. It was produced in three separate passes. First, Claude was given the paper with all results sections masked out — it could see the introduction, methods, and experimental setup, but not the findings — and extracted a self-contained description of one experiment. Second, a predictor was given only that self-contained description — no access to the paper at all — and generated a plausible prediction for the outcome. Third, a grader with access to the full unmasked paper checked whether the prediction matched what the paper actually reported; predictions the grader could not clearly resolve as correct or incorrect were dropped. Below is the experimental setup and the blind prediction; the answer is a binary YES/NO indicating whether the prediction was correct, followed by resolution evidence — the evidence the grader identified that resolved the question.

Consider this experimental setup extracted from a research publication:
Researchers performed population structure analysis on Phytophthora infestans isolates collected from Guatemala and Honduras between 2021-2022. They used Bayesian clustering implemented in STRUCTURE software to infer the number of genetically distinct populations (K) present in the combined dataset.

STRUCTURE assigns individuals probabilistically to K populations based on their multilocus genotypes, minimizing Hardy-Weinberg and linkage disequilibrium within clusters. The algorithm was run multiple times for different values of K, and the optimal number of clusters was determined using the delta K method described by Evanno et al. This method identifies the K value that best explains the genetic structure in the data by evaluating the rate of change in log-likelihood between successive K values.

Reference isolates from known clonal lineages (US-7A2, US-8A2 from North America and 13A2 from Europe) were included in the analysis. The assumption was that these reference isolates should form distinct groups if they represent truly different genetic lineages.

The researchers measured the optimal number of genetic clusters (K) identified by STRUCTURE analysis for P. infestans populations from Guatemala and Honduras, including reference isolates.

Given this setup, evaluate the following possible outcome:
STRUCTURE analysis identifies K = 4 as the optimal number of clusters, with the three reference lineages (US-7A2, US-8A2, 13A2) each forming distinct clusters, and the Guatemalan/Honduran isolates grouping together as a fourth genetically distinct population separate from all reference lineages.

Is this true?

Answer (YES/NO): NO